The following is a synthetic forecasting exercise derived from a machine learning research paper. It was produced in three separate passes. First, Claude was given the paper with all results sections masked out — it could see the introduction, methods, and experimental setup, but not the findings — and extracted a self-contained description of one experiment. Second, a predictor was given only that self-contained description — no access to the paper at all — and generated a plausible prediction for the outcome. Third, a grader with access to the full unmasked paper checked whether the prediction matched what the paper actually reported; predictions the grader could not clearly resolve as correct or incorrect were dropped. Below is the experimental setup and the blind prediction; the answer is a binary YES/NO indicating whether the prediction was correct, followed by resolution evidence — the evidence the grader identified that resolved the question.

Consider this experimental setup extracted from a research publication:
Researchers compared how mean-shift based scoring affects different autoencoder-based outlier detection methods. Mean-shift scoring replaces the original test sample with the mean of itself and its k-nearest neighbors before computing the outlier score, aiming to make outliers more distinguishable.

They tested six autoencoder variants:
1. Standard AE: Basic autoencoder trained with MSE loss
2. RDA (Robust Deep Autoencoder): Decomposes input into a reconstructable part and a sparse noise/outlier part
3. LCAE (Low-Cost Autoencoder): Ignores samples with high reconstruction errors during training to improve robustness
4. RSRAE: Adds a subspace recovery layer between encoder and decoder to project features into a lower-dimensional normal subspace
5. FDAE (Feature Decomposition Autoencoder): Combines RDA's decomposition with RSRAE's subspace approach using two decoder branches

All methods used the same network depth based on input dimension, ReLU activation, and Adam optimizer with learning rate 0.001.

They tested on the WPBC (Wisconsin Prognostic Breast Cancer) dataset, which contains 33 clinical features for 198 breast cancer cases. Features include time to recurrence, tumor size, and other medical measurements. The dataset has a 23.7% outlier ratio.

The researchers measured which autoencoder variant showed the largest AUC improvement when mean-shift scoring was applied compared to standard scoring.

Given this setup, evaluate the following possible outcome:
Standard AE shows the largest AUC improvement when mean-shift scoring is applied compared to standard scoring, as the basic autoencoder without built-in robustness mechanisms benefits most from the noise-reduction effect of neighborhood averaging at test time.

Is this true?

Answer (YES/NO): NO